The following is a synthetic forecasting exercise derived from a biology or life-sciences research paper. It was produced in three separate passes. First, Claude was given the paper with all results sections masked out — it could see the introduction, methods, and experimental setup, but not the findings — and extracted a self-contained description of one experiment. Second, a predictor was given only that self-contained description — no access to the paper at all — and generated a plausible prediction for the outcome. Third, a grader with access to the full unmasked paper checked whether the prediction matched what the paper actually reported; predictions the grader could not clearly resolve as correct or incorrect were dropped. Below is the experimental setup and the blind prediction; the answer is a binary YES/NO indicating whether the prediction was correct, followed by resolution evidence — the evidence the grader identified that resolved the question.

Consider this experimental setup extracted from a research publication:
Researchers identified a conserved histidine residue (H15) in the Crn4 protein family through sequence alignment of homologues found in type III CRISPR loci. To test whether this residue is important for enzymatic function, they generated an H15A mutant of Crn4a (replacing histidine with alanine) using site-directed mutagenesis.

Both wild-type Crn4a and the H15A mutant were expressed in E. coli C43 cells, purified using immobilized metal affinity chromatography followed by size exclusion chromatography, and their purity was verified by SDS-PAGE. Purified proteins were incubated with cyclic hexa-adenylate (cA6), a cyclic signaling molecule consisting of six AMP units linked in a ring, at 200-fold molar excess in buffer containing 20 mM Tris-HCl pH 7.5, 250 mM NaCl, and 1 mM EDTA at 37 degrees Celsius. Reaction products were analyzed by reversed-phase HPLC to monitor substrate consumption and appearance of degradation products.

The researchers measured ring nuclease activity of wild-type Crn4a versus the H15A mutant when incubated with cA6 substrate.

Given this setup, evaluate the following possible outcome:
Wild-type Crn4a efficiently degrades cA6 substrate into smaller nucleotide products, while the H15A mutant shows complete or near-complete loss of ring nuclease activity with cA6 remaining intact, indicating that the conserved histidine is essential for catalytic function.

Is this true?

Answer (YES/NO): YES